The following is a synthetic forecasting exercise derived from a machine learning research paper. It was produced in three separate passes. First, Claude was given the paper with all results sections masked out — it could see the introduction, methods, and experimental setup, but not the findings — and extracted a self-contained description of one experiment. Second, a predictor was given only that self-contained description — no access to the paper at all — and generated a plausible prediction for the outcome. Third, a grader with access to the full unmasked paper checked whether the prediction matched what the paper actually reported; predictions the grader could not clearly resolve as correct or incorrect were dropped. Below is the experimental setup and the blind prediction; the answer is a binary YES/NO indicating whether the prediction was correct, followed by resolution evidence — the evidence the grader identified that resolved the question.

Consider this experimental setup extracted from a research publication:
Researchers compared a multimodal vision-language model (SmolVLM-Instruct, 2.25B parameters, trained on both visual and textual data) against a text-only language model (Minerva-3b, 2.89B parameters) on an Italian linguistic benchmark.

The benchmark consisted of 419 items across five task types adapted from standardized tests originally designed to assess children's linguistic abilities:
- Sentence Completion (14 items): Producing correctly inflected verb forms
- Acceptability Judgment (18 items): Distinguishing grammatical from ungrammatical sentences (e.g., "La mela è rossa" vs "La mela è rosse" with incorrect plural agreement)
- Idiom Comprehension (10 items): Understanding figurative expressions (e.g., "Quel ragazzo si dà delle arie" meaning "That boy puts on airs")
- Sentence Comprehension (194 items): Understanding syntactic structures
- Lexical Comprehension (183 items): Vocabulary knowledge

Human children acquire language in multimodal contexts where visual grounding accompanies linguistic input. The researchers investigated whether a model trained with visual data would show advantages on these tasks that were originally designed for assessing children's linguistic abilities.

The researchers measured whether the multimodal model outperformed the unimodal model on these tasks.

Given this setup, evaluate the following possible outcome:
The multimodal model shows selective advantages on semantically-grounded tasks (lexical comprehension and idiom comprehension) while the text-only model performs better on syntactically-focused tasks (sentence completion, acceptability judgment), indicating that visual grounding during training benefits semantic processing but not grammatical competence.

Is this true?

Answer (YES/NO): NO